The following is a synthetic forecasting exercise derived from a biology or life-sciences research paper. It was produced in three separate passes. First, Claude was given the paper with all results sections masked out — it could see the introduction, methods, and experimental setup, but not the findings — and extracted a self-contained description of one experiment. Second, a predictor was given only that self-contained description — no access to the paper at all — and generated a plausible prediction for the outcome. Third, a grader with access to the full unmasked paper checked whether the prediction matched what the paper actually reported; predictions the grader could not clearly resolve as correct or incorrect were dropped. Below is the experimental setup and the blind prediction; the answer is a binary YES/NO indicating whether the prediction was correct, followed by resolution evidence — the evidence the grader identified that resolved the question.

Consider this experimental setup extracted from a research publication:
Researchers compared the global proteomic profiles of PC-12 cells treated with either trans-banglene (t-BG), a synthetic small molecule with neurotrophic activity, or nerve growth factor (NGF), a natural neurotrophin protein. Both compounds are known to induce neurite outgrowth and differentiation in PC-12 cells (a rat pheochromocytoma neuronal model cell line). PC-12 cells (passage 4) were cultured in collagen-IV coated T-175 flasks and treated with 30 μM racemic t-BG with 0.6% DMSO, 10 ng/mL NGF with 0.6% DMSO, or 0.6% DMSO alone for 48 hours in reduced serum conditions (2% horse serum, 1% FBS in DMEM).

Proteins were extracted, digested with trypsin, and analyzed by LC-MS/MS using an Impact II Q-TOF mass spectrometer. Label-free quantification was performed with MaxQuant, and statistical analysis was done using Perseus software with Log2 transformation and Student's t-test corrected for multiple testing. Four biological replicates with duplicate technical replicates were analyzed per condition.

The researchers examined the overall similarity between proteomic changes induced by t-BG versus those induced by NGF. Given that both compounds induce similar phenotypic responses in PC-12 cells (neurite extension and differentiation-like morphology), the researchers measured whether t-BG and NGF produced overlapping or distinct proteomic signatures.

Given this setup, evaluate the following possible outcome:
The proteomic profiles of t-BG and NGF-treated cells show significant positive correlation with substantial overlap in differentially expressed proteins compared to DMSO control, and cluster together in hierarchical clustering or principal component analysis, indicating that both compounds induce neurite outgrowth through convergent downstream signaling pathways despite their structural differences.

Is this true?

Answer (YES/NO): NO